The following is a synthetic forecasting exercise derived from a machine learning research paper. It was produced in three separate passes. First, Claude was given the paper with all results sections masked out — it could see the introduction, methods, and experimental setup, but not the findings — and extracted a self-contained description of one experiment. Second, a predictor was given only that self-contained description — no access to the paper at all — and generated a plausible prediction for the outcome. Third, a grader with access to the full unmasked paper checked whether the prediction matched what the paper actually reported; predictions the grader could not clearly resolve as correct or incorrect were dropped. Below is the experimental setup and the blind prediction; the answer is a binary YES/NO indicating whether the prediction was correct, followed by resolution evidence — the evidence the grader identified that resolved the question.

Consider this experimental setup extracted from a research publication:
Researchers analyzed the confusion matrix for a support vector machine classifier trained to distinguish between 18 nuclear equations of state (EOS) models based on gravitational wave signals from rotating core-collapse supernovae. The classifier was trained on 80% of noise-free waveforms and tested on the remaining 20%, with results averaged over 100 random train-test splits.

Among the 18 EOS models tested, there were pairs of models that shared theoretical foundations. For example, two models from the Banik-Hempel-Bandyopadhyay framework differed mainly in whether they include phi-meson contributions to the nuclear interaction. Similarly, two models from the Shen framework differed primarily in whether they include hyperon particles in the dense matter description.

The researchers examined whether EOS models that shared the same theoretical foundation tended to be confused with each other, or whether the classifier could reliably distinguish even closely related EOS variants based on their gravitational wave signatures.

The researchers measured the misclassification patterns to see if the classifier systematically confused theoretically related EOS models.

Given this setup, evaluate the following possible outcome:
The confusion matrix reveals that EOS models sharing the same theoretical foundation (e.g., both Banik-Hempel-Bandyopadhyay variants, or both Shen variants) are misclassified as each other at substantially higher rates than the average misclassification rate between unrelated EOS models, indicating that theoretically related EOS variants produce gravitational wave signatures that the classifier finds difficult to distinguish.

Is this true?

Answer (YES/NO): YES